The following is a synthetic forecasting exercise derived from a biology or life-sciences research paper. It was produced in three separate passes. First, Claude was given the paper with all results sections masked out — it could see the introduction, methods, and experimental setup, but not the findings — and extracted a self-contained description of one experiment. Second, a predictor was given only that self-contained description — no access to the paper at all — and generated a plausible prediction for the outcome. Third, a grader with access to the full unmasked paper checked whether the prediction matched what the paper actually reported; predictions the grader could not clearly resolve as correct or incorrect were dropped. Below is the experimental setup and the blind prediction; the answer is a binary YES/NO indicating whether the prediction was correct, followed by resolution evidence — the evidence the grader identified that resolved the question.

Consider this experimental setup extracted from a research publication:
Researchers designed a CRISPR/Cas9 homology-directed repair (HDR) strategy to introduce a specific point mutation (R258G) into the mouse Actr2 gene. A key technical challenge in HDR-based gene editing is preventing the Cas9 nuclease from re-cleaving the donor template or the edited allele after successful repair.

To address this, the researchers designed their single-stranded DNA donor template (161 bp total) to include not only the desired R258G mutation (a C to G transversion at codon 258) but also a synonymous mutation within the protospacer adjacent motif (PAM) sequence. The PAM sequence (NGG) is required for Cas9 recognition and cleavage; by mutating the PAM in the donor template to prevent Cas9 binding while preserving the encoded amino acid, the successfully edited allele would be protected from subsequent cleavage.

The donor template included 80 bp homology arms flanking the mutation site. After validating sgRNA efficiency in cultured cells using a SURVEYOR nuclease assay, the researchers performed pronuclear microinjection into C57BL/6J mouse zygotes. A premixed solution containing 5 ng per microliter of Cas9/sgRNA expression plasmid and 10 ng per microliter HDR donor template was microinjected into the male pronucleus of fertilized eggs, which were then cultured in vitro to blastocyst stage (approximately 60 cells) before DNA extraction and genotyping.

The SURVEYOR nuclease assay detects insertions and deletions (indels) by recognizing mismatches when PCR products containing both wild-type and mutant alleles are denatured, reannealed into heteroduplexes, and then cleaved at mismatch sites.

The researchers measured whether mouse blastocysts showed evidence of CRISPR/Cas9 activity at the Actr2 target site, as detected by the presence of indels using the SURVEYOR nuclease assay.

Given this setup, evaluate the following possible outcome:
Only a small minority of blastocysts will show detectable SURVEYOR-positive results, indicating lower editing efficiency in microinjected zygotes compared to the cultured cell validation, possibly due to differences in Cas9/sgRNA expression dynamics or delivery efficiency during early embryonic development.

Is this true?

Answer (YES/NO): NO